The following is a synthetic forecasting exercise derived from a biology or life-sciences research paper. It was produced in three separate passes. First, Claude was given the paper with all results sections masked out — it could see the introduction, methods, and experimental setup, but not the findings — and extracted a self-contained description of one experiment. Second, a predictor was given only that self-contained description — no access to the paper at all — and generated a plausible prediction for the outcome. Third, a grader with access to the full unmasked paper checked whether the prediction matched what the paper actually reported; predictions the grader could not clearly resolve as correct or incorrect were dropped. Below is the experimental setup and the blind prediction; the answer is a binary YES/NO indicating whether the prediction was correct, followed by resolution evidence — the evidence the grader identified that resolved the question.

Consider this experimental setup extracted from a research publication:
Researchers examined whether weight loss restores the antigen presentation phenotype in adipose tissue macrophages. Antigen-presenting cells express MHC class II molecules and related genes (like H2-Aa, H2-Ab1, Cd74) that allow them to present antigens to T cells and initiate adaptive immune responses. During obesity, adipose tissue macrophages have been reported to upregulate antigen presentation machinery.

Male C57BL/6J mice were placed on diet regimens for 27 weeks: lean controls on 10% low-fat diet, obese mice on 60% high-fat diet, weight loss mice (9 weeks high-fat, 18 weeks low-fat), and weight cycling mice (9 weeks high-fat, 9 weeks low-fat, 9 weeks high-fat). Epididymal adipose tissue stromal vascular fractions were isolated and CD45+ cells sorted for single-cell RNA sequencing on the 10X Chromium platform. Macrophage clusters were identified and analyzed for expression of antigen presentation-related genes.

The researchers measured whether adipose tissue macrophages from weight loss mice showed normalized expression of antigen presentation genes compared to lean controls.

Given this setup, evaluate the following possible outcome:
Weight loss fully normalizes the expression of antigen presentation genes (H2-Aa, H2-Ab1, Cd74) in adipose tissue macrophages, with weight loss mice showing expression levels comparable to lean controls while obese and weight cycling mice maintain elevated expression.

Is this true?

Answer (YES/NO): NO